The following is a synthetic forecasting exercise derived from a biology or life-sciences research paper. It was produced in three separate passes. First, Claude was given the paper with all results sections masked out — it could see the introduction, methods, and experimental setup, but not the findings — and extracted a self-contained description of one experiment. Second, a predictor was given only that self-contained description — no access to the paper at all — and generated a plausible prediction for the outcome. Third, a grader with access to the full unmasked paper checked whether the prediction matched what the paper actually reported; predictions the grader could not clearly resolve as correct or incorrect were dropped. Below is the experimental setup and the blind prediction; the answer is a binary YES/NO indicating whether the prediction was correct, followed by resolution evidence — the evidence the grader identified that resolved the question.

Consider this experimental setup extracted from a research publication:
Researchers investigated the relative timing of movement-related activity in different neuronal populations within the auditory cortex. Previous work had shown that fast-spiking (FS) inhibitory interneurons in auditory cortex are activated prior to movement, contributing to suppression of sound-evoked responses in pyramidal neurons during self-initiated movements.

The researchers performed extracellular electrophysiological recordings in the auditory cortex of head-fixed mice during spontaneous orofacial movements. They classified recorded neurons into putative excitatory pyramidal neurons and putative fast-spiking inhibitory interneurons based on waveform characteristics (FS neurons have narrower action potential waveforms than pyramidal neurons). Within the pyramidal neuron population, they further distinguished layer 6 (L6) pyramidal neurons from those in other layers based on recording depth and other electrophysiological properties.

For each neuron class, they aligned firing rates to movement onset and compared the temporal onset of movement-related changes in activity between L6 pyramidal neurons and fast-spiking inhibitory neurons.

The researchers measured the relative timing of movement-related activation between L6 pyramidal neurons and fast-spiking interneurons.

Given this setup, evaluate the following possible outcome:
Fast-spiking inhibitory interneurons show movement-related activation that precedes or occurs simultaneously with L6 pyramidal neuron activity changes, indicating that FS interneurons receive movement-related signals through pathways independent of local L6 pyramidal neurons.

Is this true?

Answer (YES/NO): YES